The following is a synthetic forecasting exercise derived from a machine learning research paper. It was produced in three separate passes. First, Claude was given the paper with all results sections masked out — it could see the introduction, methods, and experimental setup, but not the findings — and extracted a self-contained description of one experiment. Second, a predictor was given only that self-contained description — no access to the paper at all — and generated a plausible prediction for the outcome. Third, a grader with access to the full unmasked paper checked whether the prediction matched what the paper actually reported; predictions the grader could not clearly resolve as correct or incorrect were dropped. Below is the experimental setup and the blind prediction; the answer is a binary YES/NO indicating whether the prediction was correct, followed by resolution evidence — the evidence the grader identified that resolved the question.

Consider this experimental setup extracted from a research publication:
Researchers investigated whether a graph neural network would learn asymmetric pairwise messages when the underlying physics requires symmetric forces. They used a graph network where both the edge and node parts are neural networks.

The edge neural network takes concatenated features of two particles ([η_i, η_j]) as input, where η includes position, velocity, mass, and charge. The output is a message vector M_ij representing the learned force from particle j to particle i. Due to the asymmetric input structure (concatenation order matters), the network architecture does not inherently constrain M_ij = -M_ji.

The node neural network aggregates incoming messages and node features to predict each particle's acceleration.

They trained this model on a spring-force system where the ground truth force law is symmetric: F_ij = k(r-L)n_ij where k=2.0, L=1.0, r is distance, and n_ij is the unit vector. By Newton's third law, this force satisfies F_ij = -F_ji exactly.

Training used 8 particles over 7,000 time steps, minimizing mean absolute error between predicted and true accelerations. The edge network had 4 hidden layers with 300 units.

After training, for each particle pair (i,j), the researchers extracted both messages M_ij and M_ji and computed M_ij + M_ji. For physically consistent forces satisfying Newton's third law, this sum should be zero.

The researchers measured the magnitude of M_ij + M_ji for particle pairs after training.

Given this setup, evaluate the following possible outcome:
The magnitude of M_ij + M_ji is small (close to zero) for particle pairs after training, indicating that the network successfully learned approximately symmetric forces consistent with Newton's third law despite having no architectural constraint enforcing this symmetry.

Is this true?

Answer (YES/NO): NO